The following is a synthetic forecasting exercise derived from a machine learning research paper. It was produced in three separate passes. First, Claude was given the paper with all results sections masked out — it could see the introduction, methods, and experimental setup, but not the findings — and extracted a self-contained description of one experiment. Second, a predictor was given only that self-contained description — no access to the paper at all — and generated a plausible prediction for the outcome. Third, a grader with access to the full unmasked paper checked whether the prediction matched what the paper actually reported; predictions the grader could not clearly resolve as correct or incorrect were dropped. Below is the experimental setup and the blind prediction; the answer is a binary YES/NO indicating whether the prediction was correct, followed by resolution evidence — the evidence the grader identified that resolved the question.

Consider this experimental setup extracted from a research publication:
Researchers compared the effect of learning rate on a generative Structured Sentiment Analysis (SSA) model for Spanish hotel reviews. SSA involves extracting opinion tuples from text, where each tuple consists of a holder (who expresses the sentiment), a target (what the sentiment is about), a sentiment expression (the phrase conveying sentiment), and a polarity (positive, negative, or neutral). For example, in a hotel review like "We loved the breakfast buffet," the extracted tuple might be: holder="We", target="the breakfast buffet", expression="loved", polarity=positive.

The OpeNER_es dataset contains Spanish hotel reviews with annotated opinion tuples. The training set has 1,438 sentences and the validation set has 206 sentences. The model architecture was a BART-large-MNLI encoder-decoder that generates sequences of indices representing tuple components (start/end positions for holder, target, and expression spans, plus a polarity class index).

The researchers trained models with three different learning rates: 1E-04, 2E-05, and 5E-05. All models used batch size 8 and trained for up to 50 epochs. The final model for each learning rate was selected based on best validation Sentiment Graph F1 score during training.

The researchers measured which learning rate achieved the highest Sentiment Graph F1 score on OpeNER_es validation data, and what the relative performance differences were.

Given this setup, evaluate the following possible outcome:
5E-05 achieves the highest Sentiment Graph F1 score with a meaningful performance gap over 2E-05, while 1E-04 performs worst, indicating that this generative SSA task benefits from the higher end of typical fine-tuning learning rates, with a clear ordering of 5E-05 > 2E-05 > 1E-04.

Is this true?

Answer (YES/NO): YES